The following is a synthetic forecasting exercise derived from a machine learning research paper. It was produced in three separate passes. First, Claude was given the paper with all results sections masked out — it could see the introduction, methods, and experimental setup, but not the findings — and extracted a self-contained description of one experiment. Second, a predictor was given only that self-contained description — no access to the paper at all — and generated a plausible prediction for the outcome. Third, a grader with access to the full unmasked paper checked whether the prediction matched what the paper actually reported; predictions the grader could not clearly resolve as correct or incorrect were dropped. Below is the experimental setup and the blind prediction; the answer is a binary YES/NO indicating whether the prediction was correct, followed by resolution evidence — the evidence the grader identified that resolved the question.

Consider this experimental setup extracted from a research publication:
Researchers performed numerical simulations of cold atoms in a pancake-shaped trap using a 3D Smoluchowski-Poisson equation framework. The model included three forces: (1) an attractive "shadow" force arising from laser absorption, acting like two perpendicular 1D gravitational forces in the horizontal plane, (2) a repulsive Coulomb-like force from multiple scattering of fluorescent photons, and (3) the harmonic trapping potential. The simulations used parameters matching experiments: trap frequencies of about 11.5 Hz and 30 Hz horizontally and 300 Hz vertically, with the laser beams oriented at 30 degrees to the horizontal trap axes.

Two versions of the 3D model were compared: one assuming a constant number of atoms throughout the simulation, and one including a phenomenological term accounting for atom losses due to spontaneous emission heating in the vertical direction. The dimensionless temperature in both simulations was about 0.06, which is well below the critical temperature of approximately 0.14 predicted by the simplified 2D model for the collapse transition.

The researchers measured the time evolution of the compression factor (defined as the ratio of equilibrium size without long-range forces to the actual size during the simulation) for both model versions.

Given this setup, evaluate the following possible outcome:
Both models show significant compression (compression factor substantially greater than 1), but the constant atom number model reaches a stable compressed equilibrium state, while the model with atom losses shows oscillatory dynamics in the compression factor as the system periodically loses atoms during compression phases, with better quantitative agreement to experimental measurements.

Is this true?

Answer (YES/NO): NO